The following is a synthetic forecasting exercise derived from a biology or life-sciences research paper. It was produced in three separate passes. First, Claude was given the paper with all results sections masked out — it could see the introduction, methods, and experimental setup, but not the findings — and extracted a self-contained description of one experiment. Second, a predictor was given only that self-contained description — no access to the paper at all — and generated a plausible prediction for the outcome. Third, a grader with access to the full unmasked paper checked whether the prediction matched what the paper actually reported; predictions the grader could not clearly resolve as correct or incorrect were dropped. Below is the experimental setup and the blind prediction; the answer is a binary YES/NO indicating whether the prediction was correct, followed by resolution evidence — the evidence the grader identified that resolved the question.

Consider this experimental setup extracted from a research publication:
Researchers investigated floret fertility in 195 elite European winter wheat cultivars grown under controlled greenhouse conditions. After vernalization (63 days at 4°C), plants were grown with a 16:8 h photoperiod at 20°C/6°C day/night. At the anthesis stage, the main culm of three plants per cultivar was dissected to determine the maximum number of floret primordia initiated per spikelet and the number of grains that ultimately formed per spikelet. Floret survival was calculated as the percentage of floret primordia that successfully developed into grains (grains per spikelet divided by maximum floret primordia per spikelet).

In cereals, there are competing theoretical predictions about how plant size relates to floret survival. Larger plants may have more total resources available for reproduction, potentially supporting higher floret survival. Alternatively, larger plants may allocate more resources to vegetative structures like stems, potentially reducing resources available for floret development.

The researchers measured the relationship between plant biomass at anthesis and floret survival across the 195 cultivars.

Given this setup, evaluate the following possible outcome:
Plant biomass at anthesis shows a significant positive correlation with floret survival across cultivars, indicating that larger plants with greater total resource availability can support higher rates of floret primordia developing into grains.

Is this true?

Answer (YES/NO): NO